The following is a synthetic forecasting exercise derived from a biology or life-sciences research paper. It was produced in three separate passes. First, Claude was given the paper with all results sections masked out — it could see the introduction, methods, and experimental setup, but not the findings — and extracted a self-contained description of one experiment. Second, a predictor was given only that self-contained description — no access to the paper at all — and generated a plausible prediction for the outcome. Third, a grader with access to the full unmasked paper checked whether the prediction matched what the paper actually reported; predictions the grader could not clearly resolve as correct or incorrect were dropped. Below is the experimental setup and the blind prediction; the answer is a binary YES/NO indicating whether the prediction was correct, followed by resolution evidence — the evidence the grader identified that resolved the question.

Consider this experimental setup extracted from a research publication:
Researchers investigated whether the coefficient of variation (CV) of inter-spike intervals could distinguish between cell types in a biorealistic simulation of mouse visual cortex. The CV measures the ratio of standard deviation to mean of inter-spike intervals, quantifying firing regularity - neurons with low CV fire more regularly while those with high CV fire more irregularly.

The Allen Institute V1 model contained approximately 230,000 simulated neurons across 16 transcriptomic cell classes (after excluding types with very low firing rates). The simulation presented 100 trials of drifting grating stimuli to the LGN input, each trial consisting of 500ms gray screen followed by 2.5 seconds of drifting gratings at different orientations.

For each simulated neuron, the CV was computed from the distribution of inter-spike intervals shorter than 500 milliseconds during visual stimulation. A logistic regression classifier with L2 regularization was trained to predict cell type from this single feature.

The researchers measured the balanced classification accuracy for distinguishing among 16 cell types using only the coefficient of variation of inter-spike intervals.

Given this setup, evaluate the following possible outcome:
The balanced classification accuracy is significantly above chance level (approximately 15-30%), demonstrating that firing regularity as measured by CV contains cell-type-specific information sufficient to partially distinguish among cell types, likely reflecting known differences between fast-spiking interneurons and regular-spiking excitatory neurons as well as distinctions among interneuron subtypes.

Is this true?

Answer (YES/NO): YES